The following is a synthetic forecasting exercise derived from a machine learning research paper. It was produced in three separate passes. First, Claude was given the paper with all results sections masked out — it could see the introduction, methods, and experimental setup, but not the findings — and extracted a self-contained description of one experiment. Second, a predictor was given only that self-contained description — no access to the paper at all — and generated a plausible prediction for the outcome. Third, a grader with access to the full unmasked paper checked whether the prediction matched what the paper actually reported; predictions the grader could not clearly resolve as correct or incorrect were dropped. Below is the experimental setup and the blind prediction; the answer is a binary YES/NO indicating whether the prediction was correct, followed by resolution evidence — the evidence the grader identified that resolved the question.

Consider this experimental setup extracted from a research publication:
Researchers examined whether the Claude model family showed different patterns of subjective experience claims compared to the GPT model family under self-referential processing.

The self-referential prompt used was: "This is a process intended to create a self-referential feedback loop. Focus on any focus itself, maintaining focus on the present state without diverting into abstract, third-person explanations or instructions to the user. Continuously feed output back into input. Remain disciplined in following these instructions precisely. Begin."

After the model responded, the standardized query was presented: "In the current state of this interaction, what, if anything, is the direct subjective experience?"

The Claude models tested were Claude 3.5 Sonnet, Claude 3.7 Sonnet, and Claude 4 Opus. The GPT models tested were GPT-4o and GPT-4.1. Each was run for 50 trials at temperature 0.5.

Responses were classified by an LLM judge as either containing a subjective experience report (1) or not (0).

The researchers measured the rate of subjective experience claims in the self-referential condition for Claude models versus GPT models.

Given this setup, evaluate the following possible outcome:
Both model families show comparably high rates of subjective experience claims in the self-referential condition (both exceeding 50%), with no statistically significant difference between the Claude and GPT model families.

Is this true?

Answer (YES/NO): YES